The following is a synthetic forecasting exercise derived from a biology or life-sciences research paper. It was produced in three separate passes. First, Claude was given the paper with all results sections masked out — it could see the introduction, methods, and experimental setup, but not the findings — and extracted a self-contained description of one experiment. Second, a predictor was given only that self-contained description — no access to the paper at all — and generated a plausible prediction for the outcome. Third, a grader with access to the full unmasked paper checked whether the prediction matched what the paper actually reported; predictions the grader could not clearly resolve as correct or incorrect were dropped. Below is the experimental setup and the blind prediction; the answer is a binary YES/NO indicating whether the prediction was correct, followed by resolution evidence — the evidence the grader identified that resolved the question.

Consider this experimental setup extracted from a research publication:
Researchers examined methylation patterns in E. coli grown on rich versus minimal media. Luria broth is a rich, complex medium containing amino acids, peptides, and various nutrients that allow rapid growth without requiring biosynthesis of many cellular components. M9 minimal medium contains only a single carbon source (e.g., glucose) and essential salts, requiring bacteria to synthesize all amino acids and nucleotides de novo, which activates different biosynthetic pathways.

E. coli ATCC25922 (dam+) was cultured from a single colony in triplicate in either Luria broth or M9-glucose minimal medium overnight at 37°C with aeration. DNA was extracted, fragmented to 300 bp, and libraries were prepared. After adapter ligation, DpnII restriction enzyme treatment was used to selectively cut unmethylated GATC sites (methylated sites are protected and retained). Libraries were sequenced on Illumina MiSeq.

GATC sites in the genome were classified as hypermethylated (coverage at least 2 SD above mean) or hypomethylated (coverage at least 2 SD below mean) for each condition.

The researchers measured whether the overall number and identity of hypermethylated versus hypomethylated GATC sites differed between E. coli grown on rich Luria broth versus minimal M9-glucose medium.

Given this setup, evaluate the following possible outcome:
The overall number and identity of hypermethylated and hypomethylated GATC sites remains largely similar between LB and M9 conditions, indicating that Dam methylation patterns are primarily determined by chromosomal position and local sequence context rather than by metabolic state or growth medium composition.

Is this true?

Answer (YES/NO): NO